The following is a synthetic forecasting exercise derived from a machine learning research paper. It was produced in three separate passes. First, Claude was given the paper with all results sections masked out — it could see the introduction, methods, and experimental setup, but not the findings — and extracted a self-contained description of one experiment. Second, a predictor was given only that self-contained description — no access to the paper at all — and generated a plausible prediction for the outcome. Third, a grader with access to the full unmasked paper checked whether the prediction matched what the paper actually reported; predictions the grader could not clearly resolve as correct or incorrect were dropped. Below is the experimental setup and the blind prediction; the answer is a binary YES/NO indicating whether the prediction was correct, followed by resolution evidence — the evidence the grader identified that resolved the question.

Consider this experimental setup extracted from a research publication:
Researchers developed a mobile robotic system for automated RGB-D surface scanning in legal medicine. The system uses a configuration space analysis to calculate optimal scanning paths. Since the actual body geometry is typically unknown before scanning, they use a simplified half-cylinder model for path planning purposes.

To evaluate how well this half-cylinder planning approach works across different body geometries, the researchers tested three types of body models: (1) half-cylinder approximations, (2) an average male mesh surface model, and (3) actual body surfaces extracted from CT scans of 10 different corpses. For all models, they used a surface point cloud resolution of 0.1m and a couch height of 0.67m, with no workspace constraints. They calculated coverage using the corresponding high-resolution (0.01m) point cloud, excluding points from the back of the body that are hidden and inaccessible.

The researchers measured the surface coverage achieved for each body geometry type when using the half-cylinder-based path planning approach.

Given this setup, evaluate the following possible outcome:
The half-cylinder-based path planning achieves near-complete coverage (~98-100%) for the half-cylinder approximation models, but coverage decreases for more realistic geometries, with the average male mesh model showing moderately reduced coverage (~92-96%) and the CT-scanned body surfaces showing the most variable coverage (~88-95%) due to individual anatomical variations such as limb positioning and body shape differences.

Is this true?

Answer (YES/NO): NO